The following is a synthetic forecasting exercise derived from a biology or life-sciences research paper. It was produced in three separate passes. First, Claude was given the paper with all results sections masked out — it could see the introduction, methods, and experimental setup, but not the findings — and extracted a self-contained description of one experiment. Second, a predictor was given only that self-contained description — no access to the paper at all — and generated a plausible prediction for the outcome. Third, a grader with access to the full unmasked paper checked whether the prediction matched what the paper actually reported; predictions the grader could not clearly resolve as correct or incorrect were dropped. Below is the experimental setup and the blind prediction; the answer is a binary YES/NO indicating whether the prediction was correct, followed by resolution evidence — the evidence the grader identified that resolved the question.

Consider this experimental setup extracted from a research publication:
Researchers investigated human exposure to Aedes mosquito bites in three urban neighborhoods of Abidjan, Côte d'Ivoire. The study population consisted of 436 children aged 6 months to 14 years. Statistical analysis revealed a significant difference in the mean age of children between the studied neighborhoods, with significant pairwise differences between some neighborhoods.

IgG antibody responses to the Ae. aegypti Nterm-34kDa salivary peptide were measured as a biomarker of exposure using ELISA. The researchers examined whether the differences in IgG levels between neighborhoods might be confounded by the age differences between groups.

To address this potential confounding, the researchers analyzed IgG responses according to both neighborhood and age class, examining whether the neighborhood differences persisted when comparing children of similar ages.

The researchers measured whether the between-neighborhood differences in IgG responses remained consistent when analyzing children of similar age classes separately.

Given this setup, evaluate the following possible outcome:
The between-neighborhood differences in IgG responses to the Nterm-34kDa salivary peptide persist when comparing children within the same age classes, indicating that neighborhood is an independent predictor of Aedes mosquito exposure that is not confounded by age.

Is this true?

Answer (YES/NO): NO